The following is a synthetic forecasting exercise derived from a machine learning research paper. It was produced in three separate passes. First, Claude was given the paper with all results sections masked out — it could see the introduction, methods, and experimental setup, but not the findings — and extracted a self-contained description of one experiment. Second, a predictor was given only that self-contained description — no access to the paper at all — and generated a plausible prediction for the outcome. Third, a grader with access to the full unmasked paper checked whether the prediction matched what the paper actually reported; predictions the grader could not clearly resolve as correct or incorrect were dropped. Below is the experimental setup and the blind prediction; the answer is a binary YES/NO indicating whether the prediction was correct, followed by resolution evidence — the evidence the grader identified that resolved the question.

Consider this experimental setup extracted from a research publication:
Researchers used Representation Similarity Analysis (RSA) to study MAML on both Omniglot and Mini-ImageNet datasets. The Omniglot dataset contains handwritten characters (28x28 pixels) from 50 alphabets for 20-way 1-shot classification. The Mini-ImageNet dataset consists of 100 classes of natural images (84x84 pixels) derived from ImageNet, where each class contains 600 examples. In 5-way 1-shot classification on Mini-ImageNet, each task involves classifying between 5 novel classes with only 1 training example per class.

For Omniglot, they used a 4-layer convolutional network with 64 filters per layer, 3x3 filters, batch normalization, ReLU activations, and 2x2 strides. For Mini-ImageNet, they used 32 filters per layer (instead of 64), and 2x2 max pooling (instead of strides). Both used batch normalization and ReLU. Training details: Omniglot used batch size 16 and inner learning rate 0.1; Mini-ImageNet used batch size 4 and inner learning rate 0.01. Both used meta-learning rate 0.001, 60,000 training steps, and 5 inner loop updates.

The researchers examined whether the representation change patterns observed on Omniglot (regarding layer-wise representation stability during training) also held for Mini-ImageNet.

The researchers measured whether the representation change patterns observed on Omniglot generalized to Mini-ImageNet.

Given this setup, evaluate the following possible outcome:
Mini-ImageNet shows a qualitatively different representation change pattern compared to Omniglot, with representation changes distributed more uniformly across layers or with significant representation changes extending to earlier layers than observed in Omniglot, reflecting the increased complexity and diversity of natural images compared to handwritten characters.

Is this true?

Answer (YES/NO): NO